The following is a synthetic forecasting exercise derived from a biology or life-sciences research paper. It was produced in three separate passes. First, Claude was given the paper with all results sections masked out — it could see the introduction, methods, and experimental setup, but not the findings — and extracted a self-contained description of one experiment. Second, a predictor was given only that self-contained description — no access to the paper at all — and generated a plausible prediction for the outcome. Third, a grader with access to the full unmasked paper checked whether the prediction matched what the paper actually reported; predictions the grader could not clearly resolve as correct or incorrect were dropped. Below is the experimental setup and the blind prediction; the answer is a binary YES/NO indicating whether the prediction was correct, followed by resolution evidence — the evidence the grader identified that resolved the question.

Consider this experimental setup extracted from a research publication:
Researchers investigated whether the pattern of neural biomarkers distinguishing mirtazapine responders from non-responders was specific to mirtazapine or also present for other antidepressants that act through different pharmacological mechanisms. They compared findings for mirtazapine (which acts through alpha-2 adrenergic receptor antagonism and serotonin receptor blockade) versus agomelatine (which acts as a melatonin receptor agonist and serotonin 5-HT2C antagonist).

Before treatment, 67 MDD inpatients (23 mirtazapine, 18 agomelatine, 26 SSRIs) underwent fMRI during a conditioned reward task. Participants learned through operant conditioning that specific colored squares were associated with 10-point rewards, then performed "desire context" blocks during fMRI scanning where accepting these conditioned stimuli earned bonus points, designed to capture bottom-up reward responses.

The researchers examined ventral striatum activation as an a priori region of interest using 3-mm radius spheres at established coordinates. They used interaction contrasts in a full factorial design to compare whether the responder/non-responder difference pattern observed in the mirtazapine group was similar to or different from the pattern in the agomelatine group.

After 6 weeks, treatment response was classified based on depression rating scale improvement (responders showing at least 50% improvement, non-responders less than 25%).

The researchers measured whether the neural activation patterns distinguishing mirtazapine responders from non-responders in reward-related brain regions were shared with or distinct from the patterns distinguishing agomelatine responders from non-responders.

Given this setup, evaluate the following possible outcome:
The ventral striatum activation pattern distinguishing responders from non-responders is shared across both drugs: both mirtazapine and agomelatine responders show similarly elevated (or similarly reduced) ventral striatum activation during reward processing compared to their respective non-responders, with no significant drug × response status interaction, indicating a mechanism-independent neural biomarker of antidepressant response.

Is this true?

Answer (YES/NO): NO